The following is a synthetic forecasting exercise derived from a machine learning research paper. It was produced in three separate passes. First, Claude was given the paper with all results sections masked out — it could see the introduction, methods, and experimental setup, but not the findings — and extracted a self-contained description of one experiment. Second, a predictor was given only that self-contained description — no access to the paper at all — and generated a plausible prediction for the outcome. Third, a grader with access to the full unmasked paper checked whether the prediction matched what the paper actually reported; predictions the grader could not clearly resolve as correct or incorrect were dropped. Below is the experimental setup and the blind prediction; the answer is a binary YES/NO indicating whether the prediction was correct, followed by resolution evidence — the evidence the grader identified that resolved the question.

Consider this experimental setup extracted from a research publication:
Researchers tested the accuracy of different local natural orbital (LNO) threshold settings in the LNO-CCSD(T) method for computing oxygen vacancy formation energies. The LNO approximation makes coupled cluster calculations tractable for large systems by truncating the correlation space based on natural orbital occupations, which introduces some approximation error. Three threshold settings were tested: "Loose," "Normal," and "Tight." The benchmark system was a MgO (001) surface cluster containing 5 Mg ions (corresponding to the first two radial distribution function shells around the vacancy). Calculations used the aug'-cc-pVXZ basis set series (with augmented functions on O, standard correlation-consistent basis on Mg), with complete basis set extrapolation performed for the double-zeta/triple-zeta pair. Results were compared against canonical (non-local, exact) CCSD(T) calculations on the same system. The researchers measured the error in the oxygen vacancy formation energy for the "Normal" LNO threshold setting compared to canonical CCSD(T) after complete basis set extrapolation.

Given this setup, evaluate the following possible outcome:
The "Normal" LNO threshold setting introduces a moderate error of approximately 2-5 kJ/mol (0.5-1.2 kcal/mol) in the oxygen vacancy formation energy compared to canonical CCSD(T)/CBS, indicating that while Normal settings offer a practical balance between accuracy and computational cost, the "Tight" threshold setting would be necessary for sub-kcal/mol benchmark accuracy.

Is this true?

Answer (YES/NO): NO